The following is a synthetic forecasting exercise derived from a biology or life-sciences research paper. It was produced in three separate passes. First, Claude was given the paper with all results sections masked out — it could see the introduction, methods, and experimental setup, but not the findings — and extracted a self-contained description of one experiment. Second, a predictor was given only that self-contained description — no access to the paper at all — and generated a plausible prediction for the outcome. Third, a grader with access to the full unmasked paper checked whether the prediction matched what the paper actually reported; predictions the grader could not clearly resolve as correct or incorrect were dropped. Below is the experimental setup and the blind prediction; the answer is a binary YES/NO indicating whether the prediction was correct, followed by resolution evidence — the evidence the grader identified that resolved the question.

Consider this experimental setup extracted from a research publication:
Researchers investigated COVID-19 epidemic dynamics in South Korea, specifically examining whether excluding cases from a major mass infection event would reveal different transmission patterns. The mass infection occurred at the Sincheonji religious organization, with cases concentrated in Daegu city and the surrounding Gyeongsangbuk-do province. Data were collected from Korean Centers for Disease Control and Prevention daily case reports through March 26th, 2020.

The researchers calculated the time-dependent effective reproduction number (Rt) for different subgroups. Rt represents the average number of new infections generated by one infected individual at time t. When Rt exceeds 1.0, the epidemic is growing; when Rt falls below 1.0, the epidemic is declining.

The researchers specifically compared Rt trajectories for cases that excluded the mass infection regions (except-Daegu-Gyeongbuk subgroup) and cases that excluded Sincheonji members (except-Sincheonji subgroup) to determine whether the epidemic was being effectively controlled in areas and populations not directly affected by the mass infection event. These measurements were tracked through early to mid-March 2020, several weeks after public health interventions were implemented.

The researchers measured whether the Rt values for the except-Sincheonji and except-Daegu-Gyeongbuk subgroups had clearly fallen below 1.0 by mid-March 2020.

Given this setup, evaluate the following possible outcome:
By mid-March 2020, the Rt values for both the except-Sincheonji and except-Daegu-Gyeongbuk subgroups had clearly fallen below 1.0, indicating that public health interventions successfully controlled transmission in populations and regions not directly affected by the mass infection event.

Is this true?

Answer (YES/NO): NO